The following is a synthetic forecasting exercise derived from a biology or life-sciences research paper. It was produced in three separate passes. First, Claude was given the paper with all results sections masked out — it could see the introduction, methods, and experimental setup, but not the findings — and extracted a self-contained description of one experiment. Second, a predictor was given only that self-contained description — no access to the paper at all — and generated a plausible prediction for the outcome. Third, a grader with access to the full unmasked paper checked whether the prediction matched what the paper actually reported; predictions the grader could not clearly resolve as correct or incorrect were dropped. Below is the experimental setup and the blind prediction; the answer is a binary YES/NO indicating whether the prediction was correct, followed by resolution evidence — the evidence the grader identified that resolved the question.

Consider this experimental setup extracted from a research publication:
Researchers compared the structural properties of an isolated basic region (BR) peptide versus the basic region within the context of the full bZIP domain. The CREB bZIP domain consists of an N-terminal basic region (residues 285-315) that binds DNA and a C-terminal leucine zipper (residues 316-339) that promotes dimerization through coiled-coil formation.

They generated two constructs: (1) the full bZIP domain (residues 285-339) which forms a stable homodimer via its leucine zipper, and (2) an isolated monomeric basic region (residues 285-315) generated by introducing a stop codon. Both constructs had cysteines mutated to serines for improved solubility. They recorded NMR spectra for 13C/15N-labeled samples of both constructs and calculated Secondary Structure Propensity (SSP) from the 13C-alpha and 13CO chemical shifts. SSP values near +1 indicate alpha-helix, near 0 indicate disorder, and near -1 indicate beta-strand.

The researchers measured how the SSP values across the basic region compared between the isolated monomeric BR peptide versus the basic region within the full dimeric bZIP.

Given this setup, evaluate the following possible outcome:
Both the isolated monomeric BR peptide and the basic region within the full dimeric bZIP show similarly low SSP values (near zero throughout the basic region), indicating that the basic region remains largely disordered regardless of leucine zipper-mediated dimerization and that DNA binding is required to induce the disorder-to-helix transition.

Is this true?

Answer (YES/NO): NO